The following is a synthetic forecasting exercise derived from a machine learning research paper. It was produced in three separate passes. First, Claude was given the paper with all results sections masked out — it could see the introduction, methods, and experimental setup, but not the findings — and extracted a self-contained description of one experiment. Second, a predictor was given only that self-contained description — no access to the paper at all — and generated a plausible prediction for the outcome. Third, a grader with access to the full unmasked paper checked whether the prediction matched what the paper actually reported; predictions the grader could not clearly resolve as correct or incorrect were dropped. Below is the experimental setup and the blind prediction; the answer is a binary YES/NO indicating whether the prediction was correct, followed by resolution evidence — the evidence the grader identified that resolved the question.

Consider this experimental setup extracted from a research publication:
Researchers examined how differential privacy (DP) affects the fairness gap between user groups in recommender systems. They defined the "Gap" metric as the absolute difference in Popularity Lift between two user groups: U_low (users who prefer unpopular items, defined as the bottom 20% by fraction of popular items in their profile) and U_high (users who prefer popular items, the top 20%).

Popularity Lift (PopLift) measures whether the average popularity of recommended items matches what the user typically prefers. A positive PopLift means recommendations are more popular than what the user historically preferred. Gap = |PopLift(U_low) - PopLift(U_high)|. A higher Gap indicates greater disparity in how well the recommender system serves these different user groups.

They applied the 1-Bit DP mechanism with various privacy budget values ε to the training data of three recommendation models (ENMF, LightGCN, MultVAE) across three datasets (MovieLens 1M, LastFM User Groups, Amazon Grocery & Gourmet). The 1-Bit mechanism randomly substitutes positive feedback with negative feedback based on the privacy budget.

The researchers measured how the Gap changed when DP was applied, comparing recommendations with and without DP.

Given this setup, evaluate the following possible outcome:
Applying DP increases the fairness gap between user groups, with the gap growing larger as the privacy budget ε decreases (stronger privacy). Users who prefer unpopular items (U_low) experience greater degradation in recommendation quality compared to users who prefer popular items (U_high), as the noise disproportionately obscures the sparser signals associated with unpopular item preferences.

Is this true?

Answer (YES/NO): YES